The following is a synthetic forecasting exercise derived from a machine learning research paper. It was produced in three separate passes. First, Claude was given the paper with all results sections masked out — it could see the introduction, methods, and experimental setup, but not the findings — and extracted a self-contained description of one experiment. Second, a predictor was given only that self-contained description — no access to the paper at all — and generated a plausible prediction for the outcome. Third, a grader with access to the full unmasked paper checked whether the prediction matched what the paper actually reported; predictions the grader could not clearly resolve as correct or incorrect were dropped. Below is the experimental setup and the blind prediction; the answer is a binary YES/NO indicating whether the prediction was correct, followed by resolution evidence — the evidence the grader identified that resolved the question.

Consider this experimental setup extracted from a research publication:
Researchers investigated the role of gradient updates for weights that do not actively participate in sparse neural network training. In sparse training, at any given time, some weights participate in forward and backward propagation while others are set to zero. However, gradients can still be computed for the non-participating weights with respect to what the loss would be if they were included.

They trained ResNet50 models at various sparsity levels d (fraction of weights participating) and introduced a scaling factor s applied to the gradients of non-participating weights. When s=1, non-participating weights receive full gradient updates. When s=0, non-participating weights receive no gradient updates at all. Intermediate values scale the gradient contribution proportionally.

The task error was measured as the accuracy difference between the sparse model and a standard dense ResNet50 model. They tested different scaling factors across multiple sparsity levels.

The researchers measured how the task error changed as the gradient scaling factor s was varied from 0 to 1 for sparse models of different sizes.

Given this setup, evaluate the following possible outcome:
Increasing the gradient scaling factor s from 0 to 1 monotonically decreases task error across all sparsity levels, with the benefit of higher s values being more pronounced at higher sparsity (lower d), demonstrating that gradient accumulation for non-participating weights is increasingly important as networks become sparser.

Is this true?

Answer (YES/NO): YES